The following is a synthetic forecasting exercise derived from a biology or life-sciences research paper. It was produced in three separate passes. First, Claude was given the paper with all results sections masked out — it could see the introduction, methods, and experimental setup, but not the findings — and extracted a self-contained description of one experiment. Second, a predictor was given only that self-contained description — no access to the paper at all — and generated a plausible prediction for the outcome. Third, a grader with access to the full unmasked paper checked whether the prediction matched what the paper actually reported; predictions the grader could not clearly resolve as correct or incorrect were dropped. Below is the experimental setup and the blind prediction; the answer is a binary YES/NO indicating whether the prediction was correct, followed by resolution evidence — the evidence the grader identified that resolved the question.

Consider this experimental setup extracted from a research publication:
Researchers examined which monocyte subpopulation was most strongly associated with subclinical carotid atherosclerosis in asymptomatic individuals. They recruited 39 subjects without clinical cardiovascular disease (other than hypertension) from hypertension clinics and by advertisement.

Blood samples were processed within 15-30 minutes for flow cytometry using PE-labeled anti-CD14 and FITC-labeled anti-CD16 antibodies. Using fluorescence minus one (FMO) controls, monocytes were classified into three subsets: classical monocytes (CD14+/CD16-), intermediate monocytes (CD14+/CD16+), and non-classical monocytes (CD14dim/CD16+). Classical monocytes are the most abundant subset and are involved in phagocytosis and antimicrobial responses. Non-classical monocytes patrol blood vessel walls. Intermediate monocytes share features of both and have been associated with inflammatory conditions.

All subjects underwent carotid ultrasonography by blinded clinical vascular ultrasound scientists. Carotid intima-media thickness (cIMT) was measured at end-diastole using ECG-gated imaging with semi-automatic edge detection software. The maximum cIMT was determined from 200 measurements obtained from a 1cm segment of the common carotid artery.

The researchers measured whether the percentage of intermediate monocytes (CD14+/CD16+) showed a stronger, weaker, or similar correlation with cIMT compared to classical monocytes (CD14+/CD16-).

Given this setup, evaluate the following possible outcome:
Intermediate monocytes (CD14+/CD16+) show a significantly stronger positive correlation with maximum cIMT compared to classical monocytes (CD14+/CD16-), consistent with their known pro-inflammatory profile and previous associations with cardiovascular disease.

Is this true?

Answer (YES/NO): NO